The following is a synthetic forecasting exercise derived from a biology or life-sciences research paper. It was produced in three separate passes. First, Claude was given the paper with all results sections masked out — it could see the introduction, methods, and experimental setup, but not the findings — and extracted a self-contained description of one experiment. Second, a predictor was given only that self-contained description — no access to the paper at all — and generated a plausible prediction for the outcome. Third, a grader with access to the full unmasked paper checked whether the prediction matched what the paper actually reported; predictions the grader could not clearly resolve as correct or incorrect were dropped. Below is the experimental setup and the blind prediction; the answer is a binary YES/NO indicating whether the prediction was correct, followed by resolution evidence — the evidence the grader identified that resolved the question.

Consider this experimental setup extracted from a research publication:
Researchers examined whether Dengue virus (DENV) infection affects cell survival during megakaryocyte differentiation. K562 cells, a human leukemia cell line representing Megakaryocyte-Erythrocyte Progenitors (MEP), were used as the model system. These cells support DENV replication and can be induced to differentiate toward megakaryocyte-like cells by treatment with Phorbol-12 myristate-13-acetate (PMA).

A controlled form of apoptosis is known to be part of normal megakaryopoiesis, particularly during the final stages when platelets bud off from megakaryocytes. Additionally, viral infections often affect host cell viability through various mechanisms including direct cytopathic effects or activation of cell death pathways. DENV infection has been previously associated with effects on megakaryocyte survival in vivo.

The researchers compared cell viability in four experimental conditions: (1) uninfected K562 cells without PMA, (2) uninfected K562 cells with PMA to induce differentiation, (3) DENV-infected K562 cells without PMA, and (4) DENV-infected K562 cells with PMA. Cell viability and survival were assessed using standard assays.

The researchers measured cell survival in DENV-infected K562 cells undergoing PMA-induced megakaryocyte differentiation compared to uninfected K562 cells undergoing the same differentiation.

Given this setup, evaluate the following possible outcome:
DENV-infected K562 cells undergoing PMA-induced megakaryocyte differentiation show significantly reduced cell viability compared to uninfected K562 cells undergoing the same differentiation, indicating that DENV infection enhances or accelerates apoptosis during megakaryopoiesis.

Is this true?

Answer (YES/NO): NO